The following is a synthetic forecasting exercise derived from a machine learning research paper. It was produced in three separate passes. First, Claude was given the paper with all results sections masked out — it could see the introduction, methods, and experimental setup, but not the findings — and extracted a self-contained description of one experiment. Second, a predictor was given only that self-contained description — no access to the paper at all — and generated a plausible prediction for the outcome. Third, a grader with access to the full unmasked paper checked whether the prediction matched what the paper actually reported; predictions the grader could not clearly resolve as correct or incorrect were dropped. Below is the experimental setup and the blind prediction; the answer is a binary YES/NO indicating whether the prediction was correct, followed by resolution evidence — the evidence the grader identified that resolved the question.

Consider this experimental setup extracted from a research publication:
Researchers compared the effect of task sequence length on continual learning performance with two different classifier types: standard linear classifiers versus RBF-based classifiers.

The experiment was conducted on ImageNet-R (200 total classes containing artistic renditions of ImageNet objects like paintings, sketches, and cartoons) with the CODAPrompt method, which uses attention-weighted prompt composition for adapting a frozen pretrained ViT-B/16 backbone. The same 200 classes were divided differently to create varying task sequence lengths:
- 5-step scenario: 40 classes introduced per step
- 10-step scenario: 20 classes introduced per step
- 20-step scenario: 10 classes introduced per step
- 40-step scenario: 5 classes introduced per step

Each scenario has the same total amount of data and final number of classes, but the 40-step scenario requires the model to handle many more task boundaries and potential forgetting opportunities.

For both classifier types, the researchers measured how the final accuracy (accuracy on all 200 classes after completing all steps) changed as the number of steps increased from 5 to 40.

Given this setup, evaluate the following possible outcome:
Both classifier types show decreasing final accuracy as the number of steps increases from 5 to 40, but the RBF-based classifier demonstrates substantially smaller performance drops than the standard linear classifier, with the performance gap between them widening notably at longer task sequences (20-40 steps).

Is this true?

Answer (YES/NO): YES